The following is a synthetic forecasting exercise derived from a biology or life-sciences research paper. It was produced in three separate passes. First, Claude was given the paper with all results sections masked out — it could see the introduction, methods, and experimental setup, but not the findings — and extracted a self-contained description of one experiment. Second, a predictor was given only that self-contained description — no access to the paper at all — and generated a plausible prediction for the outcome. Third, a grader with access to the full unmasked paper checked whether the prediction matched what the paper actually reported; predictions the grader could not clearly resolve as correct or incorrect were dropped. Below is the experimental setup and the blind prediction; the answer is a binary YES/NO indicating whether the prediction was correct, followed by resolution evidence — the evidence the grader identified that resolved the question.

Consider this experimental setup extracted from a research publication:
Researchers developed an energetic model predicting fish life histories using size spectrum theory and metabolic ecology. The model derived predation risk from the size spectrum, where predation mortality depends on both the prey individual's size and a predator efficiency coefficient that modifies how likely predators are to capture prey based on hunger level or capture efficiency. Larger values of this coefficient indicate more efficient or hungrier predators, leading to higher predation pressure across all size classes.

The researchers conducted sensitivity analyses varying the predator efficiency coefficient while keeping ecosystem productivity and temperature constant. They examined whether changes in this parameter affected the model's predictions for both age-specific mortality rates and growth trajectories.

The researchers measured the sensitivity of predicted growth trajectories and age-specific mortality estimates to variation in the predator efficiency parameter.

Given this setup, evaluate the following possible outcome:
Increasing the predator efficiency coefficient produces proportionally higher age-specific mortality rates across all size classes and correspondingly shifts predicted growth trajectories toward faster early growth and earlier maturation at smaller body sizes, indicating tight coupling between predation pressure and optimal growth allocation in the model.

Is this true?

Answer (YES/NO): NO